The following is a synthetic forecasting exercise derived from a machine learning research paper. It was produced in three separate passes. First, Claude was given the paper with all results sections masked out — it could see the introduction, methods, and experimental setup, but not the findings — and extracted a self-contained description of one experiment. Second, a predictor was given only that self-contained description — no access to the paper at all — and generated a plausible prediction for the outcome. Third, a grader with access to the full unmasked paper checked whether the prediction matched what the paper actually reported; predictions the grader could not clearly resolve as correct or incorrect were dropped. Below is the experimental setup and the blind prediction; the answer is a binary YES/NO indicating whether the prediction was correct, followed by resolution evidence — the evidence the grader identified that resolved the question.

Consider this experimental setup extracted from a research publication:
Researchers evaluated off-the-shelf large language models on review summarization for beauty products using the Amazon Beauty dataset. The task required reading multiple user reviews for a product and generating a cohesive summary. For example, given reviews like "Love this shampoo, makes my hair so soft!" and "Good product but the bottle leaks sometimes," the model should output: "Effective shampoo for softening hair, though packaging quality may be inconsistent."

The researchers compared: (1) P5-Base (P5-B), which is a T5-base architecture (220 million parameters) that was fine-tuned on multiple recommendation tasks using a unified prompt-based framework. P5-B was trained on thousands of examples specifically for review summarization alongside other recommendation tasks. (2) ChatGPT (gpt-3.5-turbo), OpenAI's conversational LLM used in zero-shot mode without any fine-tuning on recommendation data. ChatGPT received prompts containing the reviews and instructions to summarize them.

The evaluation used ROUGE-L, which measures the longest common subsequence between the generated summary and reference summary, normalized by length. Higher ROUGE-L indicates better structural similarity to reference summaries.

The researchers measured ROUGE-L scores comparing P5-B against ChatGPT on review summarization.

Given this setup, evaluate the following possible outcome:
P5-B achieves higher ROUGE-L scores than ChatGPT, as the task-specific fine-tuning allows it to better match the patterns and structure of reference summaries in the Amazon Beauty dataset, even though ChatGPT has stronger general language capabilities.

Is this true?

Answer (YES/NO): YES